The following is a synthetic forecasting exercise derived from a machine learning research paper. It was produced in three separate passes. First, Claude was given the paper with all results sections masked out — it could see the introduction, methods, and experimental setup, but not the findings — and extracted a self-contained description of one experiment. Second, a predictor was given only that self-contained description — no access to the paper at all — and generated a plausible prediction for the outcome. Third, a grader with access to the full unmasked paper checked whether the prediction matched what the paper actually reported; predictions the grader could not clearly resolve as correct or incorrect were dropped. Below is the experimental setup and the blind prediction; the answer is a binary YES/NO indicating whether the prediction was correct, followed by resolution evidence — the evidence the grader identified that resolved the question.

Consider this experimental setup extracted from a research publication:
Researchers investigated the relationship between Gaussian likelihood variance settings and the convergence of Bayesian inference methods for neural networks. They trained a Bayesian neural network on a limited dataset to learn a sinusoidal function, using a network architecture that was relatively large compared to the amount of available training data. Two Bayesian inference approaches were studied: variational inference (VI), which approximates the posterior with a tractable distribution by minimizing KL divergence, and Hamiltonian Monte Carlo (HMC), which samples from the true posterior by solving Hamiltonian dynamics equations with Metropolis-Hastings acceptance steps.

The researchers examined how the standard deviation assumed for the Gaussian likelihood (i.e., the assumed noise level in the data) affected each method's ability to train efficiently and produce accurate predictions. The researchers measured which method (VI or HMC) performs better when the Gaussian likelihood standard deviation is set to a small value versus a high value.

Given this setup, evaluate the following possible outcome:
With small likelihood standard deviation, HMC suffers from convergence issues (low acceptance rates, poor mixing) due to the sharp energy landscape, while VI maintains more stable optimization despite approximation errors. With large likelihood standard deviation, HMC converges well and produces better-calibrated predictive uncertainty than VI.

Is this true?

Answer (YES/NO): NO